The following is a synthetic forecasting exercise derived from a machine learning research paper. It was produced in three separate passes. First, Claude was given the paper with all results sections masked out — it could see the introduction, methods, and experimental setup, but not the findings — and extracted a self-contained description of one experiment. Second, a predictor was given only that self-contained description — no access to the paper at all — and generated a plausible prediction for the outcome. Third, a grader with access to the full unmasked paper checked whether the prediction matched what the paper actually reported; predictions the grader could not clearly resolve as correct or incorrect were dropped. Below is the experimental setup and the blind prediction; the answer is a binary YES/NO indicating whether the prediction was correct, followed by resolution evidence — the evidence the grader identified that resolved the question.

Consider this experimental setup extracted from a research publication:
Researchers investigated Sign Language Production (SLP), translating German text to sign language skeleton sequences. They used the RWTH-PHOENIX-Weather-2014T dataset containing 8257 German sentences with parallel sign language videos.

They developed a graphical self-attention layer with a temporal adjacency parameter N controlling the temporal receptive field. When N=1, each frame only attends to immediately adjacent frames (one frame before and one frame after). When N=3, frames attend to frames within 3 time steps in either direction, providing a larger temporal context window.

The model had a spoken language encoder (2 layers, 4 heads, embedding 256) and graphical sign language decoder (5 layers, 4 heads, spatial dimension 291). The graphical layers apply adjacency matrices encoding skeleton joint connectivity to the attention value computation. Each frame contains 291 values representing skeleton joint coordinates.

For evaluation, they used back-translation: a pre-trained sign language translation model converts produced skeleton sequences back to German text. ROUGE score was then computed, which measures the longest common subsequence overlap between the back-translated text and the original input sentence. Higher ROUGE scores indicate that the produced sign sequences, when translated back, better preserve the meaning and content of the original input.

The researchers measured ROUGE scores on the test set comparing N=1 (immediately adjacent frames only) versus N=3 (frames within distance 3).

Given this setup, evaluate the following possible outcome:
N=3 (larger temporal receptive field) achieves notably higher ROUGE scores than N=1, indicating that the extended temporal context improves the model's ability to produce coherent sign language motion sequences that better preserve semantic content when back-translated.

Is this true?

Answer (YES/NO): NO